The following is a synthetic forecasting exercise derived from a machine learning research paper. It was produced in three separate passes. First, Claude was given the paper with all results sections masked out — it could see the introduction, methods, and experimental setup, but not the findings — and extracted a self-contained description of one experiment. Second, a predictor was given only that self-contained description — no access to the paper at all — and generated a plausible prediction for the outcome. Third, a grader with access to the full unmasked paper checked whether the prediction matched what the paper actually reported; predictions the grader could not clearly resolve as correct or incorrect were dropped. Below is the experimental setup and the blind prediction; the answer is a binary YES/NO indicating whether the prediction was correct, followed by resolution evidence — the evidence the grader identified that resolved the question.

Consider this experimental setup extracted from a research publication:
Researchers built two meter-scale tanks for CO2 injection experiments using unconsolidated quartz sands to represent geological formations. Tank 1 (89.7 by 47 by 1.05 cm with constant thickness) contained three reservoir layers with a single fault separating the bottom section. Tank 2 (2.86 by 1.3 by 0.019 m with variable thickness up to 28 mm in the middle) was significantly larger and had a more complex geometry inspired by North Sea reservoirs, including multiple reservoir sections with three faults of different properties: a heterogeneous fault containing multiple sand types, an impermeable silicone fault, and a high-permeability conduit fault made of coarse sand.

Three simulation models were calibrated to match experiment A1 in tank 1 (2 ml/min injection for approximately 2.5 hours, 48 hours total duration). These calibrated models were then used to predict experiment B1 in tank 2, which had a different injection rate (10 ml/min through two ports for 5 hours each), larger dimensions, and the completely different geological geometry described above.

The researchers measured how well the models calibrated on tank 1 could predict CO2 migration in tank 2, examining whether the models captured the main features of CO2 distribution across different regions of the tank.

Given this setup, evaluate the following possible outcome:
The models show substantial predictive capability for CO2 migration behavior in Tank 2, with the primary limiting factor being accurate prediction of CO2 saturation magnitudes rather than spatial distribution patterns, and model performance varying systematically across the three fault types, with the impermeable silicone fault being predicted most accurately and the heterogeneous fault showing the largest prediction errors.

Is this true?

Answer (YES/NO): NO